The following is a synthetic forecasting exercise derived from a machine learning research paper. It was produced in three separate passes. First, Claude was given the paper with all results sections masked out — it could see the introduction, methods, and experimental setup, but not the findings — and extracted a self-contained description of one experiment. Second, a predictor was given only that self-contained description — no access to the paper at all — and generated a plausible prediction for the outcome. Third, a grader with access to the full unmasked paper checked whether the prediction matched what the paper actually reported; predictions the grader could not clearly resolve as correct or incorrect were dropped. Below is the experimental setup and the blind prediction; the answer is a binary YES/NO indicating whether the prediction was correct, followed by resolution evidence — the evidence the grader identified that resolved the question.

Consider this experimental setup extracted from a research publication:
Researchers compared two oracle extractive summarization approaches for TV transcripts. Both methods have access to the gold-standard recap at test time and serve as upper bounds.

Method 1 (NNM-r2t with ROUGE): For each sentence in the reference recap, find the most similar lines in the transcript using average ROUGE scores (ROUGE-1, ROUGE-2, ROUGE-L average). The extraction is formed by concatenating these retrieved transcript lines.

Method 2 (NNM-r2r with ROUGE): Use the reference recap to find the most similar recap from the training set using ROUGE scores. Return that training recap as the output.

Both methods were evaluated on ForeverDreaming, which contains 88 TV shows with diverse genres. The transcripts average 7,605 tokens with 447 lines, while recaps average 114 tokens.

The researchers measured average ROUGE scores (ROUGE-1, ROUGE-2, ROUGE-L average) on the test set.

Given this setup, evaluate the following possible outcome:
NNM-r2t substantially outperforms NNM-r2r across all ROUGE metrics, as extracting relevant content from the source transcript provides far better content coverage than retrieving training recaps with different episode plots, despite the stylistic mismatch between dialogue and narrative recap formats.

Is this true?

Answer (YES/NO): NO